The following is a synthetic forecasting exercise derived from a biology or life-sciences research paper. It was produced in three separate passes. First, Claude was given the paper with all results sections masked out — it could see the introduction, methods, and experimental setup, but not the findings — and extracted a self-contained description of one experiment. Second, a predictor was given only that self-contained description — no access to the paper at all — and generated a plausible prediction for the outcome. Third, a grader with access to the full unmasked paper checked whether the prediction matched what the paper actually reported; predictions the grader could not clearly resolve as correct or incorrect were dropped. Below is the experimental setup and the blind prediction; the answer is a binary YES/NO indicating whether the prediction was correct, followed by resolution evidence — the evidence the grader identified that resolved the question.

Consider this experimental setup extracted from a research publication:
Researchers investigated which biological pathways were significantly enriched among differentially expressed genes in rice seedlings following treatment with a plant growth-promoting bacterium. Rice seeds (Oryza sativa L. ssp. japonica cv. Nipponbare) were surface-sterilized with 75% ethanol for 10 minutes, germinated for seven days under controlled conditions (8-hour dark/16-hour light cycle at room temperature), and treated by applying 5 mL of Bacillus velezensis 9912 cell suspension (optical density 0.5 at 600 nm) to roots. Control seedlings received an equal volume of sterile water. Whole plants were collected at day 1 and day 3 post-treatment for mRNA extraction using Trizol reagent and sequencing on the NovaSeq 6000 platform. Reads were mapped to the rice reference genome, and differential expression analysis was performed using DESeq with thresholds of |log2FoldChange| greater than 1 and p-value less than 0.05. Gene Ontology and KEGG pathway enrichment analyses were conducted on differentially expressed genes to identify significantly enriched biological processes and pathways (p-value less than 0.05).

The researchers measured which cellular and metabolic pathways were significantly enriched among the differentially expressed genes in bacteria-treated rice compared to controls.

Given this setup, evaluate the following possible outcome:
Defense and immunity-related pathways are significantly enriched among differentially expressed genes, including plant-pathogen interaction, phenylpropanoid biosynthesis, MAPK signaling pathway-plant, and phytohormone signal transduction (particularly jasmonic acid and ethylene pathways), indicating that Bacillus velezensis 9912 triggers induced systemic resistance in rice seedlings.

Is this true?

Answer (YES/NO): NO